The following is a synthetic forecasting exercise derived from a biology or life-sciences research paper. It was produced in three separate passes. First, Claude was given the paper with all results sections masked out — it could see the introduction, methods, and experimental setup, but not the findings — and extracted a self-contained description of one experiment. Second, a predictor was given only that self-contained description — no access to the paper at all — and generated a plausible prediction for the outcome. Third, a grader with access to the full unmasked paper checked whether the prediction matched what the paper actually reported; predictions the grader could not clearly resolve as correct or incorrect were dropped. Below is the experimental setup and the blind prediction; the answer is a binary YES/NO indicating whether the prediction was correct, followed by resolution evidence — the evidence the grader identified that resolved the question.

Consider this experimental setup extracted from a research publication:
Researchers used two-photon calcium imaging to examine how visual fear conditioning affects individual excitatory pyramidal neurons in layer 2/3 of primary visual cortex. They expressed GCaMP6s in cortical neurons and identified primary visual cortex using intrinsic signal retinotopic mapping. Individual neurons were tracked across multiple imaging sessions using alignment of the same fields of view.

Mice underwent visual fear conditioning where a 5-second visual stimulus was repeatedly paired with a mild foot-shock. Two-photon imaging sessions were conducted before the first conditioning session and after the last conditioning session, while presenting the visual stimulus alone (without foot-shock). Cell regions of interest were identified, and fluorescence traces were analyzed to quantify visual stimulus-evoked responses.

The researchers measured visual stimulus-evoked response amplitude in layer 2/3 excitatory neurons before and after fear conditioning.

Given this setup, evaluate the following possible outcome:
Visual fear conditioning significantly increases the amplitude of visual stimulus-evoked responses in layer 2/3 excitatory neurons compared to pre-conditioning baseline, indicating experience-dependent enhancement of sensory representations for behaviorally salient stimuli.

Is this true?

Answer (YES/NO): YES